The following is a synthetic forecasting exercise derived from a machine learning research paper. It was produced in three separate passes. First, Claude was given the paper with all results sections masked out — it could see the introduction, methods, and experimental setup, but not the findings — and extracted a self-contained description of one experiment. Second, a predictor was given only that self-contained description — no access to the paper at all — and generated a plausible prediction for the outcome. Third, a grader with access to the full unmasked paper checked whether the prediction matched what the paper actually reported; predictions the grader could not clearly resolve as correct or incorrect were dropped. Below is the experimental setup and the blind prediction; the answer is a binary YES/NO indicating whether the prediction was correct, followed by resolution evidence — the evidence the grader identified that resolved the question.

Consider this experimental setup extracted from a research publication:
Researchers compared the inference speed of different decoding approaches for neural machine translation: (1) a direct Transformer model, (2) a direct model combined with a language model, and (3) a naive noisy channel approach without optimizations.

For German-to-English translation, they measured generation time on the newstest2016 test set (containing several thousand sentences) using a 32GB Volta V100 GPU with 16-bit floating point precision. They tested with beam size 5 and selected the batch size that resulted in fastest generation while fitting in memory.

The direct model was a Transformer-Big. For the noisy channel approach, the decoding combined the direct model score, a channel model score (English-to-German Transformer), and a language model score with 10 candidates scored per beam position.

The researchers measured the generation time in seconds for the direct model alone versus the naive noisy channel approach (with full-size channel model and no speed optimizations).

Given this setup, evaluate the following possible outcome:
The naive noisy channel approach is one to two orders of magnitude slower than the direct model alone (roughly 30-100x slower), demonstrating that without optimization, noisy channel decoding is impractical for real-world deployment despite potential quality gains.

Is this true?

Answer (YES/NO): YES